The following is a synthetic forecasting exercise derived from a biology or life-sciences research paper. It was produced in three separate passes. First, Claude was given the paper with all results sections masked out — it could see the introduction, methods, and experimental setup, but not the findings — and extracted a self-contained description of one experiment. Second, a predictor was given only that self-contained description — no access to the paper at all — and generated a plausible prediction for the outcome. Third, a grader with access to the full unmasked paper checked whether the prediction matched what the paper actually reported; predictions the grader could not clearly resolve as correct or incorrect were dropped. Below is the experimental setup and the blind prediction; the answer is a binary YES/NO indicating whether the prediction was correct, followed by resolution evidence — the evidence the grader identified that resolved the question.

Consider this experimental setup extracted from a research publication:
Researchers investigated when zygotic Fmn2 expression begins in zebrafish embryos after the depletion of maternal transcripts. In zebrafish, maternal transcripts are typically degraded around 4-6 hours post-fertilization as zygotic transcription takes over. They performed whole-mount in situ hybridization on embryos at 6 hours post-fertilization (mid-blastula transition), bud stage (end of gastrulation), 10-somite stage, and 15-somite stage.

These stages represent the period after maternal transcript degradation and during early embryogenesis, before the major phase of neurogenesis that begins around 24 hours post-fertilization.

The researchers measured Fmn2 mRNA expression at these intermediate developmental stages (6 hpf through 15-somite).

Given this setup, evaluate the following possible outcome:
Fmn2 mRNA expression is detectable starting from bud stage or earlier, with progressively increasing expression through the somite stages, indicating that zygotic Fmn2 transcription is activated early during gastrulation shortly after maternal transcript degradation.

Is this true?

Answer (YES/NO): NO